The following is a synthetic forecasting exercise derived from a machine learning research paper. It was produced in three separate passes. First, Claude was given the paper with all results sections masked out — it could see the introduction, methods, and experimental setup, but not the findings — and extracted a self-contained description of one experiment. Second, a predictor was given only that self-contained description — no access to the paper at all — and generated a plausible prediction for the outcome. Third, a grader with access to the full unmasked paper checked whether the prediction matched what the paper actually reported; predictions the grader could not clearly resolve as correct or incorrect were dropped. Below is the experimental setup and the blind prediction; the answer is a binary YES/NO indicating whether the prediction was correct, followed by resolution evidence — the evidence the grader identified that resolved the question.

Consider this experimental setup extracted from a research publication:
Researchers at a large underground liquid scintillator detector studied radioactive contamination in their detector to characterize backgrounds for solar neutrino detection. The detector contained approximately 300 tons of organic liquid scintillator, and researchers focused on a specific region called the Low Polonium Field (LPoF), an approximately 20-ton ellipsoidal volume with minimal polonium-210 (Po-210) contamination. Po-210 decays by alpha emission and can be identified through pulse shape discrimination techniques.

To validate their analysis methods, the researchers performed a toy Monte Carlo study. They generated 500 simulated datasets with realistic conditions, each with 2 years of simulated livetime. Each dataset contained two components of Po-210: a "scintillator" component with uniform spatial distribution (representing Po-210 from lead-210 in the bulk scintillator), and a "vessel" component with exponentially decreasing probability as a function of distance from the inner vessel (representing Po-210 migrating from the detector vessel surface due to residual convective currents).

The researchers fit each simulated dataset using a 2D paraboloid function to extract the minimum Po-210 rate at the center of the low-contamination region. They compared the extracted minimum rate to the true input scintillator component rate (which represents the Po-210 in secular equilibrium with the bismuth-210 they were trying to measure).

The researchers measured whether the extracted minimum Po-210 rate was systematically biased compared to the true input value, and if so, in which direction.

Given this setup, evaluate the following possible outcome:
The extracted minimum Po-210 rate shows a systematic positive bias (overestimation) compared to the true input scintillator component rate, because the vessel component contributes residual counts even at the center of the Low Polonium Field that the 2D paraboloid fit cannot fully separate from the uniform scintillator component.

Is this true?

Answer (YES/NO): YES